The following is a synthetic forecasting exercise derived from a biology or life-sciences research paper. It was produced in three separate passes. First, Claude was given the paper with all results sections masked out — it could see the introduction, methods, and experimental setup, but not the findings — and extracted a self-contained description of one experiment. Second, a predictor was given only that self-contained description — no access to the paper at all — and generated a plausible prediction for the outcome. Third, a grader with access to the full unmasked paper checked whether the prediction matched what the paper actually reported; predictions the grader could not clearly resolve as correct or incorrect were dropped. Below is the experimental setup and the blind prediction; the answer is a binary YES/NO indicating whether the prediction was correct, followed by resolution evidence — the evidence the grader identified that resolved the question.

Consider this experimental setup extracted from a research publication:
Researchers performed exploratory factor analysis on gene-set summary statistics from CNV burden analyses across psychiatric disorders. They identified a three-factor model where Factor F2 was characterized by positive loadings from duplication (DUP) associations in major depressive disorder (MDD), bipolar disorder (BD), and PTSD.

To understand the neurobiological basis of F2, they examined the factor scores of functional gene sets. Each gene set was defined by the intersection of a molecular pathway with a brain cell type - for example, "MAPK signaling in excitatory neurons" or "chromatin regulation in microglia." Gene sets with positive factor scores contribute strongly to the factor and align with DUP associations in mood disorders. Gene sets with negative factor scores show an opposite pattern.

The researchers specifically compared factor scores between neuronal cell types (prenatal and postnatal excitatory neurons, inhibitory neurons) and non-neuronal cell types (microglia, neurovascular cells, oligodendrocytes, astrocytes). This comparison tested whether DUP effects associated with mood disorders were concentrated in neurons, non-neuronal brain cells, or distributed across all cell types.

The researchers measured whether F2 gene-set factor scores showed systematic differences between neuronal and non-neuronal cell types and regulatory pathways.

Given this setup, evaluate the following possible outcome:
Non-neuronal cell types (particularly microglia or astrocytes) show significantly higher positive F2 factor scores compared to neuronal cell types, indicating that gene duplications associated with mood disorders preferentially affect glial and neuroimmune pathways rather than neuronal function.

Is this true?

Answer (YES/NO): NO